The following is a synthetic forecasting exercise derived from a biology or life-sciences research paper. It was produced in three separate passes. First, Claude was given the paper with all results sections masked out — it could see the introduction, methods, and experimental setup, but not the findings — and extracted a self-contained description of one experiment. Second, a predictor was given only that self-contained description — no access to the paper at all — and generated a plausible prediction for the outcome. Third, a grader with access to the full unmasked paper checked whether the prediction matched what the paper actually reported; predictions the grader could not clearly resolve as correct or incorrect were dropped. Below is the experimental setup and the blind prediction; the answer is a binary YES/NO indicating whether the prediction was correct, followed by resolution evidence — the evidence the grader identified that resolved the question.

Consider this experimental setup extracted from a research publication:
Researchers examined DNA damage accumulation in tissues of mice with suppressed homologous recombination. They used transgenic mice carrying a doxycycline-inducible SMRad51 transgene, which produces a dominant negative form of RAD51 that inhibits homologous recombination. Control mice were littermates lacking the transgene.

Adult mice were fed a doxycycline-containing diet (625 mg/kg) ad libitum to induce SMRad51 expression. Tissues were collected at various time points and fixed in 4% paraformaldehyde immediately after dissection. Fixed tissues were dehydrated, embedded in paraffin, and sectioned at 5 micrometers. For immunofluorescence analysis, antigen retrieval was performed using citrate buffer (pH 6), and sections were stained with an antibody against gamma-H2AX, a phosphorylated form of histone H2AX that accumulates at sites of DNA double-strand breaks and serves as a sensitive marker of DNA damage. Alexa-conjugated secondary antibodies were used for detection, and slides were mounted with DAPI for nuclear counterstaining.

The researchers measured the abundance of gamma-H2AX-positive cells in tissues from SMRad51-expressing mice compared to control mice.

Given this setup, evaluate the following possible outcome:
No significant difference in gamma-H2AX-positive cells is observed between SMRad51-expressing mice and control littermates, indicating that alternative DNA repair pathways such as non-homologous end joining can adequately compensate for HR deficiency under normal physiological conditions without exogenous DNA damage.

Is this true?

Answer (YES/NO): NO